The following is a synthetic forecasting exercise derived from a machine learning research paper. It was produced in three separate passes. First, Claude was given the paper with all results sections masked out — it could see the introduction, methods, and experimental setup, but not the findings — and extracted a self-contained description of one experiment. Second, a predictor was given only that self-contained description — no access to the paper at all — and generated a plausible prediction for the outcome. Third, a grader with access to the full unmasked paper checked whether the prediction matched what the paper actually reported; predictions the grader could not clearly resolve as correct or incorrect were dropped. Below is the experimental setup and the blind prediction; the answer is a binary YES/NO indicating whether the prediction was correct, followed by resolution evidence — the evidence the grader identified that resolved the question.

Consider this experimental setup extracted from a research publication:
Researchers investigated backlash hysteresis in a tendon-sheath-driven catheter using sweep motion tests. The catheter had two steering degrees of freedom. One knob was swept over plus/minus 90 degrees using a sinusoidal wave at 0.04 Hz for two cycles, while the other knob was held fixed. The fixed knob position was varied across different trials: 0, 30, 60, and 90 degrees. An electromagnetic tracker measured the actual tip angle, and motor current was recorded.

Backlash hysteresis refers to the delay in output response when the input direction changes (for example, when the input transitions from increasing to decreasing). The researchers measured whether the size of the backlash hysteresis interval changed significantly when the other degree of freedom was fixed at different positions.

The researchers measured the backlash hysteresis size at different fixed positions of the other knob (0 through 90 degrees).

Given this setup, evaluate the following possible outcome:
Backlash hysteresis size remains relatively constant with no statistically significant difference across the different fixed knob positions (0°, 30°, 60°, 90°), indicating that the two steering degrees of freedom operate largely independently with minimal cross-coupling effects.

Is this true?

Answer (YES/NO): YES